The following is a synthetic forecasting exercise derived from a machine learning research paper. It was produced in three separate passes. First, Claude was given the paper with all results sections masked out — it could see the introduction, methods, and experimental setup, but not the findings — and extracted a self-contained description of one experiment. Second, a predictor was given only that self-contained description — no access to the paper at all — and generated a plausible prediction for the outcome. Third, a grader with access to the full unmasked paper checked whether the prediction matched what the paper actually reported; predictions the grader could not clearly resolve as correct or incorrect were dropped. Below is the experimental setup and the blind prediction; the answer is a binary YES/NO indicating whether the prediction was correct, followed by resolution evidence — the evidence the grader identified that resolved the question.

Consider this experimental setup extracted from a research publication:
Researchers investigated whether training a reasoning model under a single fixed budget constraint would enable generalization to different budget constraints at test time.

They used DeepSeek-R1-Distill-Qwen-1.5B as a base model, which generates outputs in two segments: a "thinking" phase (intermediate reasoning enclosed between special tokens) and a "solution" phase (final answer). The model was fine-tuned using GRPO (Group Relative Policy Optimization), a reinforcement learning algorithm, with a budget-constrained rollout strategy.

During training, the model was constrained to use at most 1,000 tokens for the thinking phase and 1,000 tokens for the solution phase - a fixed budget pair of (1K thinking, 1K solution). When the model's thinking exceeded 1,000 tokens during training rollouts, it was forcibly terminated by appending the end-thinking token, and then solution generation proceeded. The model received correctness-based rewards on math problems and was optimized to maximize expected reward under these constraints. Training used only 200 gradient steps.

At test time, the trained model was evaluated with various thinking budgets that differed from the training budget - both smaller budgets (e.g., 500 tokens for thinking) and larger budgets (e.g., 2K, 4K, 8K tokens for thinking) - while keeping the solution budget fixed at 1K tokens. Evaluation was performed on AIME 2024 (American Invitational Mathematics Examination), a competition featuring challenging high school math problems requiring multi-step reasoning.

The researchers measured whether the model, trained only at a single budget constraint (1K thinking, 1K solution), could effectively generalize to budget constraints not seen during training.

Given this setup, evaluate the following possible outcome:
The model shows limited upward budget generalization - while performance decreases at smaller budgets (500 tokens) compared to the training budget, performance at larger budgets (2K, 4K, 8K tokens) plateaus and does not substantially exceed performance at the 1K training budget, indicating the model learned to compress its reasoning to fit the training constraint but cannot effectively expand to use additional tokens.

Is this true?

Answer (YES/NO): NO